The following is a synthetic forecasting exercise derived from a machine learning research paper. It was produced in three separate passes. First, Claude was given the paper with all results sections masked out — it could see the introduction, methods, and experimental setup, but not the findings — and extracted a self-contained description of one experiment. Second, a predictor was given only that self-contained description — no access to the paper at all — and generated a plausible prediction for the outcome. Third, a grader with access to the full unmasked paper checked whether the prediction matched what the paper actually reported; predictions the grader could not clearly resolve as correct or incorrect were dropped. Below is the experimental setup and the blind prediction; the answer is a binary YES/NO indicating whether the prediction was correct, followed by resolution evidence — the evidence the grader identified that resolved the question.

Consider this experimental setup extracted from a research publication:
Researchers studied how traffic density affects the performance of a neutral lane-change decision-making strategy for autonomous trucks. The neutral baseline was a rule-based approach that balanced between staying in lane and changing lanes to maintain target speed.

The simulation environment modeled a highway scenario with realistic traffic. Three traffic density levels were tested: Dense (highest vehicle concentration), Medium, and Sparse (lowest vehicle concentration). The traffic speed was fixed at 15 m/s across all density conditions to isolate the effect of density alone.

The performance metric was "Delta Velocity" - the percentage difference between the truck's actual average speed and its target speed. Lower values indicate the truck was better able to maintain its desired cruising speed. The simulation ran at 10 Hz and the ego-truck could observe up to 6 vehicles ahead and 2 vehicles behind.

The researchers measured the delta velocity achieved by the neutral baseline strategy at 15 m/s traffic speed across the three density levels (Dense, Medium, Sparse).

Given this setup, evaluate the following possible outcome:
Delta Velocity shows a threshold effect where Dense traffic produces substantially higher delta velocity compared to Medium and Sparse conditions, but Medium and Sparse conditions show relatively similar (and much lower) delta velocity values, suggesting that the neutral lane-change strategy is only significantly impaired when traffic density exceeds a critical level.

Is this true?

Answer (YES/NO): YES